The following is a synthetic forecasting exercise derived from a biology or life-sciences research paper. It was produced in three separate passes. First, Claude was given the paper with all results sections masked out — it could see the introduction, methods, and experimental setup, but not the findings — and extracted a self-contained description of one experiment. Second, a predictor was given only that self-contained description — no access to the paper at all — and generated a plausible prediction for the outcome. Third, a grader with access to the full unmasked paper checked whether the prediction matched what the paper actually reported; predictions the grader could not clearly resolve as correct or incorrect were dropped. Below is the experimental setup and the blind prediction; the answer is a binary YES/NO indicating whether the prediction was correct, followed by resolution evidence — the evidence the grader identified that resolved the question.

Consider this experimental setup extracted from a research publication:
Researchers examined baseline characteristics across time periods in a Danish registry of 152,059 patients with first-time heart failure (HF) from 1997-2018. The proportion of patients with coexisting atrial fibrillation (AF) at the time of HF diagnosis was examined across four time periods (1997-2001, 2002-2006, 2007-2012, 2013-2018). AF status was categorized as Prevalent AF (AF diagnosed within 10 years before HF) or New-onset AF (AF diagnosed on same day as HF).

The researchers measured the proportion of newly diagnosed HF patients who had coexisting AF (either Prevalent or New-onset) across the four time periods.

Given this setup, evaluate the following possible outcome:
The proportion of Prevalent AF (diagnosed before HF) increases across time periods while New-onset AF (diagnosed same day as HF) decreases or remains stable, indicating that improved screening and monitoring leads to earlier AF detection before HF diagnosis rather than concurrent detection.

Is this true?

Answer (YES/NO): YES